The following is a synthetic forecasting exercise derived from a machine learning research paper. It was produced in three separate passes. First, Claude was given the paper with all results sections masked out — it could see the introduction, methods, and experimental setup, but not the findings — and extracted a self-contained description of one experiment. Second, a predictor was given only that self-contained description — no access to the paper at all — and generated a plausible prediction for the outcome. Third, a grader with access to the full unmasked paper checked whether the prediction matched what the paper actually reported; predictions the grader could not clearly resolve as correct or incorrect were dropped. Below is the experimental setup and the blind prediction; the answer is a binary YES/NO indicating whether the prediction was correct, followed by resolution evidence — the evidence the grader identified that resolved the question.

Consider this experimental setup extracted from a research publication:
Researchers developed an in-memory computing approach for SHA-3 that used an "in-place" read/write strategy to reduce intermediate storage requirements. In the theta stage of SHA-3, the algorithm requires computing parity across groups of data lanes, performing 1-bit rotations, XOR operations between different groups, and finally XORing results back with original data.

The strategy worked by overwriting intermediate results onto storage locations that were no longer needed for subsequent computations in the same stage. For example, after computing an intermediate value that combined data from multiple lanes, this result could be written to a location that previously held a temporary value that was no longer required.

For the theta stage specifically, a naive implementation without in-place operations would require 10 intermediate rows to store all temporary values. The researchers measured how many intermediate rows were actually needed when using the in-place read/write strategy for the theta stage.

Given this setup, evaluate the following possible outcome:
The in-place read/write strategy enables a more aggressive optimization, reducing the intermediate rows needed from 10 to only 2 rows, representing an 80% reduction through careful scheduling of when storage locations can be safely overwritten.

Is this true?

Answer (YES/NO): NO